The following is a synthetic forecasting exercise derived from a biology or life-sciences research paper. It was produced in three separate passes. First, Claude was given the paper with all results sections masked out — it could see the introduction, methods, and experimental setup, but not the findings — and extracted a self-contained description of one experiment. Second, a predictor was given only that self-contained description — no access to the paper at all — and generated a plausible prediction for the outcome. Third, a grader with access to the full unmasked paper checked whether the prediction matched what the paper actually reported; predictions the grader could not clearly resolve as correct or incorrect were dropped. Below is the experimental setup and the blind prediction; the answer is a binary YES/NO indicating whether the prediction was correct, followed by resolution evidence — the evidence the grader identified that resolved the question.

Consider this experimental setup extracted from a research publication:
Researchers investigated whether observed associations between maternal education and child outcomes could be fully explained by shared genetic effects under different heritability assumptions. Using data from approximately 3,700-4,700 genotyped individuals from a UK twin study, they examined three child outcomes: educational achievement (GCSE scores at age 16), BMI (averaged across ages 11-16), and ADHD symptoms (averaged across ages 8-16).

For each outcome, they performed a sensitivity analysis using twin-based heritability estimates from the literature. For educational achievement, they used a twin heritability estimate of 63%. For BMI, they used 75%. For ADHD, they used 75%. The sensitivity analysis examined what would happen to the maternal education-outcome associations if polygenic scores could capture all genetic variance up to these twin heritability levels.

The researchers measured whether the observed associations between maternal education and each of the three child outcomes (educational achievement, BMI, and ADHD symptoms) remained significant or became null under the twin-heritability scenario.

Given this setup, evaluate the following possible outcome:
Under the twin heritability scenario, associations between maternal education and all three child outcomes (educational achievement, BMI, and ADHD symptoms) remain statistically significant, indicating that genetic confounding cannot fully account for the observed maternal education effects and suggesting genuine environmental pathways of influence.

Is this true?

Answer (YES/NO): NO